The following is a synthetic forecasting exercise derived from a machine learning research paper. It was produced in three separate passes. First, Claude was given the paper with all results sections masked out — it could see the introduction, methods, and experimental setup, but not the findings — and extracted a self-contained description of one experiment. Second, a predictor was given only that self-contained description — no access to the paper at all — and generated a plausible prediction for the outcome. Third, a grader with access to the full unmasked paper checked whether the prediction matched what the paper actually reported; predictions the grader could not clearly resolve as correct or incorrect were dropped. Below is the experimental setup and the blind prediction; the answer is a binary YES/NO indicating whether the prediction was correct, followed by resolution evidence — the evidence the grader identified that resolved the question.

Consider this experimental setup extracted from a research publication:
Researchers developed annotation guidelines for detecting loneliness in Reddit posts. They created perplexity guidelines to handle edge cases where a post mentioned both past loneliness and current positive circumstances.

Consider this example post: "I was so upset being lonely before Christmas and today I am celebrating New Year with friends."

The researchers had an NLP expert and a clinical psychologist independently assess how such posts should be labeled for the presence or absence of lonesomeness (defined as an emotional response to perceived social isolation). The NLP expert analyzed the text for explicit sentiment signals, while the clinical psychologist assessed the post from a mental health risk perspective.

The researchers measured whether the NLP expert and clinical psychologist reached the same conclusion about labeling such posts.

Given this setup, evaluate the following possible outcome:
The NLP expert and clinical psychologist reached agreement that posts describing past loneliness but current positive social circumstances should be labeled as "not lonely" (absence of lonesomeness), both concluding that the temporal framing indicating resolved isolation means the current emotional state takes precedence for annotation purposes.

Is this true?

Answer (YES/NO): NO